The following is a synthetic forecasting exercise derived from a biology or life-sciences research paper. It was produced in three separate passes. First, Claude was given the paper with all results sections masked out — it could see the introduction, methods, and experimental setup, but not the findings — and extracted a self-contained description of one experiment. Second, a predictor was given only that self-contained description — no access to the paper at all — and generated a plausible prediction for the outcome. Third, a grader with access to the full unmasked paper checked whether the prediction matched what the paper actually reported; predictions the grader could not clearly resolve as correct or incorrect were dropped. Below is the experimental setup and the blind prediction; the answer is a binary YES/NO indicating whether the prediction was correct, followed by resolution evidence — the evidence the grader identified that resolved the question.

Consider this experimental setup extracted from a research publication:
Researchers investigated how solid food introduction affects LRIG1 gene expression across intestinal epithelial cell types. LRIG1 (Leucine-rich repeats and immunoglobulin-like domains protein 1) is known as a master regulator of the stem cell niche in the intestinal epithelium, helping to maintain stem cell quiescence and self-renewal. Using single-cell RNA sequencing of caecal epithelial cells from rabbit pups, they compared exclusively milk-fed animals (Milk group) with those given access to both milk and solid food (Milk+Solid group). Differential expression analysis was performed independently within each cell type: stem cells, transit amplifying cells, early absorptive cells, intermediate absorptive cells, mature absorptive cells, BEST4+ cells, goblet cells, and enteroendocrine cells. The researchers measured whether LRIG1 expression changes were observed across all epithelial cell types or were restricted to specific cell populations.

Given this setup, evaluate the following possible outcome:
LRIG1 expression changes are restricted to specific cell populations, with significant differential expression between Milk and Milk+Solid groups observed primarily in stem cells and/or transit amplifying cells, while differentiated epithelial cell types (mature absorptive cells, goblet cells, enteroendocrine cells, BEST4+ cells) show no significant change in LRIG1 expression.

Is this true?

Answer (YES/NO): YES